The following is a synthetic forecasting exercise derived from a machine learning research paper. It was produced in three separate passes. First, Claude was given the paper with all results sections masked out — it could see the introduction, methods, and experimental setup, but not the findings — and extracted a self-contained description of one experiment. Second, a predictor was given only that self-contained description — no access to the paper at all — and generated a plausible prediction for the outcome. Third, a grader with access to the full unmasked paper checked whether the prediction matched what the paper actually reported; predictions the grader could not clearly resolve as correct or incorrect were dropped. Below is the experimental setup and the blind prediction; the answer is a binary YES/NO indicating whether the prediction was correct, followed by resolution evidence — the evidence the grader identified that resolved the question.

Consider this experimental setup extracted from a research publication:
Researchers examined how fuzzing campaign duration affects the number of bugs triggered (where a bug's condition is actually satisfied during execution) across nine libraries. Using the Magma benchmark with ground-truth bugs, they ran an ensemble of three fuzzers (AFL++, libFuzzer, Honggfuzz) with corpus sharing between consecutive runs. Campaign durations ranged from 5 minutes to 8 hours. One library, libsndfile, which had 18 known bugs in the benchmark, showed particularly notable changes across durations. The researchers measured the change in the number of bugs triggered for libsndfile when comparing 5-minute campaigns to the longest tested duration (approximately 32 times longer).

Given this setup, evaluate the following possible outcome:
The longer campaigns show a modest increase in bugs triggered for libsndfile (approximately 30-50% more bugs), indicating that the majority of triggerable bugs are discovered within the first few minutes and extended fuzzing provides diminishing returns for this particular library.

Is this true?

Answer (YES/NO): NO